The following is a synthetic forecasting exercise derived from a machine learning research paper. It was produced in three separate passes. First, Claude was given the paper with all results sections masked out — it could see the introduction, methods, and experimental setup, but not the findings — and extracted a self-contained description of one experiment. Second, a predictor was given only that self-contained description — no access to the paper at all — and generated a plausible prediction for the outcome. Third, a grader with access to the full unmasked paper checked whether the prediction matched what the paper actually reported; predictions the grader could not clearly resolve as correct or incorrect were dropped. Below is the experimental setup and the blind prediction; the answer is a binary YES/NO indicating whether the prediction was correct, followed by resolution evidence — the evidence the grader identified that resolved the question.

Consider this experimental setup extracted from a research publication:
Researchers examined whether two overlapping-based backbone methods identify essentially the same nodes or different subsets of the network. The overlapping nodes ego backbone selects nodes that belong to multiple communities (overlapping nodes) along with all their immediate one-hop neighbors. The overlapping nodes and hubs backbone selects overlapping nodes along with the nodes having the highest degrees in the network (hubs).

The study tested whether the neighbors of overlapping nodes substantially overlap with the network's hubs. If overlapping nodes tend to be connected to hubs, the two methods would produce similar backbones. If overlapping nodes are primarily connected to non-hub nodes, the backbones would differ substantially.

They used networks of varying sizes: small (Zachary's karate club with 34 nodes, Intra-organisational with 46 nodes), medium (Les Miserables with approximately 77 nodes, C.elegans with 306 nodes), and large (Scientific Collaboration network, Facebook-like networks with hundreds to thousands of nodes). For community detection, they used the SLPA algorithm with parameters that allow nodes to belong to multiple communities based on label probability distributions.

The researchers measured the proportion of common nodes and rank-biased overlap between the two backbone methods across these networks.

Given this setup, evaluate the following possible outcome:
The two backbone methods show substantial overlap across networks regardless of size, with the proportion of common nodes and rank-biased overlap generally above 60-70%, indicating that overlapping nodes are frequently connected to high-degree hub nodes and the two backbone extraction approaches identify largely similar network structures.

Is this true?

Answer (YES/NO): YES